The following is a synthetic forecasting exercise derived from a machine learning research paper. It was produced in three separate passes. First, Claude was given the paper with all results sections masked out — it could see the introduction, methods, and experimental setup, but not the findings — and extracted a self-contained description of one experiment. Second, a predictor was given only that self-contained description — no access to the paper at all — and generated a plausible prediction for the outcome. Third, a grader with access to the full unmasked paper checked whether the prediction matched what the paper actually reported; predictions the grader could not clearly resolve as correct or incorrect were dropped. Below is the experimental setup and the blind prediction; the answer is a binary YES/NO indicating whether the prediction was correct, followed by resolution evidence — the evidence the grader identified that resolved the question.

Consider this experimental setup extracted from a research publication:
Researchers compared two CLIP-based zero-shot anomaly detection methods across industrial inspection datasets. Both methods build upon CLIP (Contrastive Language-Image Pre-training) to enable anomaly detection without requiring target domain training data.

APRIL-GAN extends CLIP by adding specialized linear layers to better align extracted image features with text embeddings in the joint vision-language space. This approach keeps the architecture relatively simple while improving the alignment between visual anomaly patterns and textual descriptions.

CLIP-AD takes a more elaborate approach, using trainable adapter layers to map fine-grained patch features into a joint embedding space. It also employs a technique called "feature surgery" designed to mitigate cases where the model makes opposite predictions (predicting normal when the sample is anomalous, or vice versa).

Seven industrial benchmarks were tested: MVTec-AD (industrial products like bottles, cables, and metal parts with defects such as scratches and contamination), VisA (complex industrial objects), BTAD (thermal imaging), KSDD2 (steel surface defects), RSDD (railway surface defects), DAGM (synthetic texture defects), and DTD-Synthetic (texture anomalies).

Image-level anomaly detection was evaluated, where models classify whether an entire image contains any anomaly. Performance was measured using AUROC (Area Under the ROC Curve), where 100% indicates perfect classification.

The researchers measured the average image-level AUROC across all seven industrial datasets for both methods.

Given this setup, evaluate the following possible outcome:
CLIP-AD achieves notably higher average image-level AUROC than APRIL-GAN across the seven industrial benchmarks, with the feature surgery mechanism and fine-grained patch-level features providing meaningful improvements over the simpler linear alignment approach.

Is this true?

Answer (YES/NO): YES